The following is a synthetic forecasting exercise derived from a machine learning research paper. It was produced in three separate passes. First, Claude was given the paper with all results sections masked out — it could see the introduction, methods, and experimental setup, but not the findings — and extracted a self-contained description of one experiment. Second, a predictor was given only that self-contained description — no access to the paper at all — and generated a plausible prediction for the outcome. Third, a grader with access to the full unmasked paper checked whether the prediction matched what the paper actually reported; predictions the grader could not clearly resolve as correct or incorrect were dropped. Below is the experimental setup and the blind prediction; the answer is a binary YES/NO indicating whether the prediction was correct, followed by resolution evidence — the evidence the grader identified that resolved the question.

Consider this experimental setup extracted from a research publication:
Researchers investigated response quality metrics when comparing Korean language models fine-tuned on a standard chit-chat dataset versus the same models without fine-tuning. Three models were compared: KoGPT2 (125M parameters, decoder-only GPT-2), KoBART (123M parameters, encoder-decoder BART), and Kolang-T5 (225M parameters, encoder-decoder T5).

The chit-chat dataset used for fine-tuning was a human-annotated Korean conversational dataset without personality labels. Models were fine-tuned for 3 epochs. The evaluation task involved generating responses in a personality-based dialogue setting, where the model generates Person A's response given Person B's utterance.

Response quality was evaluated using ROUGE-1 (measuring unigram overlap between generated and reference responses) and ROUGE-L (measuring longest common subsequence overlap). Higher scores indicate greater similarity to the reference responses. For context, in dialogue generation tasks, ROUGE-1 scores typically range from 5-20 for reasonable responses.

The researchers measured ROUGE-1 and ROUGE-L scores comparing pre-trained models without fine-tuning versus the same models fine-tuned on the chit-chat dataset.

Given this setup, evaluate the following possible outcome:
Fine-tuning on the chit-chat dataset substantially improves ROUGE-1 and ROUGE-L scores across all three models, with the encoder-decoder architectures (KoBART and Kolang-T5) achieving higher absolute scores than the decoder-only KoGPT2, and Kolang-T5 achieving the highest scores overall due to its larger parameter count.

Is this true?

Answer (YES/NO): NO